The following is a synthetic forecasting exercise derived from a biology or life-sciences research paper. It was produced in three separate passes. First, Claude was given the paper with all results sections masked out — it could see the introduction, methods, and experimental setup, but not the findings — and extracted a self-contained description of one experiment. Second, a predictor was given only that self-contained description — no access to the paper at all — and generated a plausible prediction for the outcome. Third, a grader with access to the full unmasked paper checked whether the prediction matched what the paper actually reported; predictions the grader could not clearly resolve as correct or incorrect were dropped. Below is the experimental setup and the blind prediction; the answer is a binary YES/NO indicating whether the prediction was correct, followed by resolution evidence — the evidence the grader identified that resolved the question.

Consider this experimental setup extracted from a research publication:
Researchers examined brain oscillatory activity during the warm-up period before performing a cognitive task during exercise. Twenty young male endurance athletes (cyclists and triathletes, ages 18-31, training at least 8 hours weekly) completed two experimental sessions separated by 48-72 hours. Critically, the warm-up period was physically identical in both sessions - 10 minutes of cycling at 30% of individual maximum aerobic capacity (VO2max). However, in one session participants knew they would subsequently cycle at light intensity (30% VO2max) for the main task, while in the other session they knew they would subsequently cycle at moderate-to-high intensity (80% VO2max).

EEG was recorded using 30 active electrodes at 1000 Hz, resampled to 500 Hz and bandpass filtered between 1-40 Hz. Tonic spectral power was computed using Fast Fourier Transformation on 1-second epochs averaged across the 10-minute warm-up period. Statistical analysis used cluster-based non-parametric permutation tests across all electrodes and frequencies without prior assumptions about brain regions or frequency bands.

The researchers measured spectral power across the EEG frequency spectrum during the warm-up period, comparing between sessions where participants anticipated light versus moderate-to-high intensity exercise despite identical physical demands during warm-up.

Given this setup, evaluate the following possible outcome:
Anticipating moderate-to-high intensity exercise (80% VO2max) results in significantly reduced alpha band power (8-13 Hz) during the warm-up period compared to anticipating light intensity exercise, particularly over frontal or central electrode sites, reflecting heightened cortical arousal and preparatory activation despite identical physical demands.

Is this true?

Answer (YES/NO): NO